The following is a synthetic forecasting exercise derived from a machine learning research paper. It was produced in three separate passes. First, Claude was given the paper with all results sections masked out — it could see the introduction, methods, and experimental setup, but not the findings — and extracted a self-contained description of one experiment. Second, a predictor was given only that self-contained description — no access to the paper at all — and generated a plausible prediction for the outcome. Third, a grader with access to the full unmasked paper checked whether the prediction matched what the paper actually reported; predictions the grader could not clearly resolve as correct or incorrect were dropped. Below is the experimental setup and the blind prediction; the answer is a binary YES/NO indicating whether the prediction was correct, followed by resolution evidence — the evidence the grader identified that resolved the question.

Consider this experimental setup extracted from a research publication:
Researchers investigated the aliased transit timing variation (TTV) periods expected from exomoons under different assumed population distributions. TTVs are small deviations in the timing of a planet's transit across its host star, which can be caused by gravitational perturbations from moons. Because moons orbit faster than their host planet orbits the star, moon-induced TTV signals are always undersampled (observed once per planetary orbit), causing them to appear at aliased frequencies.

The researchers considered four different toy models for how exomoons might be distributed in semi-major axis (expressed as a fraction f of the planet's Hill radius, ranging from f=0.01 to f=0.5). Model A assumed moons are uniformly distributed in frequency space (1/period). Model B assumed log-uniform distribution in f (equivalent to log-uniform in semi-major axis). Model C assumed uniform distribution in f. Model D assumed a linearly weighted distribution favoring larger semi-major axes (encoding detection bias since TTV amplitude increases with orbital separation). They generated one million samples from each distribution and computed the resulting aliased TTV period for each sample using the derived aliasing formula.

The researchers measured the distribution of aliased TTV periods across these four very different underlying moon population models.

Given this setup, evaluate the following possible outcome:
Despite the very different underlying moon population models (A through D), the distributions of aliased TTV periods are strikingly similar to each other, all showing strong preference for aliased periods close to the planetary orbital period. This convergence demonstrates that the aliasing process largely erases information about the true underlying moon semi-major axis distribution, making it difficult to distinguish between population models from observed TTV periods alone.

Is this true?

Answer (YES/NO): NO